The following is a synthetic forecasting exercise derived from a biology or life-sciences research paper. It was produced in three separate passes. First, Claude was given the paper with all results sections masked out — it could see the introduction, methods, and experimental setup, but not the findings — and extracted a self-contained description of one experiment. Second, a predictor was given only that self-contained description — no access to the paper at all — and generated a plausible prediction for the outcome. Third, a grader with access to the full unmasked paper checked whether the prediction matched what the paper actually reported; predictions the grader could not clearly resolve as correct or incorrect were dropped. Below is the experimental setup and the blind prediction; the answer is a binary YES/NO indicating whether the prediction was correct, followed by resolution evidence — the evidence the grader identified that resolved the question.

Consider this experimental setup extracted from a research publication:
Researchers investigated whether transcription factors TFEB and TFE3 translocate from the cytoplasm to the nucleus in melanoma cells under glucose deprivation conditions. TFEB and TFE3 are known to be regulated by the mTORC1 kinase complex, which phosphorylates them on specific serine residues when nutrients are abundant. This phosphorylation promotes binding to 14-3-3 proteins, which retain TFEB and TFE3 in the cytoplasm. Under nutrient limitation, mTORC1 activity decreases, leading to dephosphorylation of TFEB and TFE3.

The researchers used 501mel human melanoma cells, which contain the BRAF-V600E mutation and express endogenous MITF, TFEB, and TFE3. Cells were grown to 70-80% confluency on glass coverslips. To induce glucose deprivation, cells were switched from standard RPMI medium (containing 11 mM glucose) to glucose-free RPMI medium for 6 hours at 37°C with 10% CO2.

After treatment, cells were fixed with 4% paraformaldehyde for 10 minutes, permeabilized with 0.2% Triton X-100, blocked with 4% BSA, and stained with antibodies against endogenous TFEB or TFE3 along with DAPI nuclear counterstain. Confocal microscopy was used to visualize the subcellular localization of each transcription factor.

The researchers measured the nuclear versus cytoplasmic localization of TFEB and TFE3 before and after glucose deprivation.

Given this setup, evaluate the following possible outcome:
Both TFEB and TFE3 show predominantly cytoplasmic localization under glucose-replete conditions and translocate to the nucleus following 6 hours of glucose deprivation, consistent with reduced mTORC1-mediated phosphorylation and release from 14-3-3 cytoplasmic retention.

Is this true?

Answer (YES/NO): NO